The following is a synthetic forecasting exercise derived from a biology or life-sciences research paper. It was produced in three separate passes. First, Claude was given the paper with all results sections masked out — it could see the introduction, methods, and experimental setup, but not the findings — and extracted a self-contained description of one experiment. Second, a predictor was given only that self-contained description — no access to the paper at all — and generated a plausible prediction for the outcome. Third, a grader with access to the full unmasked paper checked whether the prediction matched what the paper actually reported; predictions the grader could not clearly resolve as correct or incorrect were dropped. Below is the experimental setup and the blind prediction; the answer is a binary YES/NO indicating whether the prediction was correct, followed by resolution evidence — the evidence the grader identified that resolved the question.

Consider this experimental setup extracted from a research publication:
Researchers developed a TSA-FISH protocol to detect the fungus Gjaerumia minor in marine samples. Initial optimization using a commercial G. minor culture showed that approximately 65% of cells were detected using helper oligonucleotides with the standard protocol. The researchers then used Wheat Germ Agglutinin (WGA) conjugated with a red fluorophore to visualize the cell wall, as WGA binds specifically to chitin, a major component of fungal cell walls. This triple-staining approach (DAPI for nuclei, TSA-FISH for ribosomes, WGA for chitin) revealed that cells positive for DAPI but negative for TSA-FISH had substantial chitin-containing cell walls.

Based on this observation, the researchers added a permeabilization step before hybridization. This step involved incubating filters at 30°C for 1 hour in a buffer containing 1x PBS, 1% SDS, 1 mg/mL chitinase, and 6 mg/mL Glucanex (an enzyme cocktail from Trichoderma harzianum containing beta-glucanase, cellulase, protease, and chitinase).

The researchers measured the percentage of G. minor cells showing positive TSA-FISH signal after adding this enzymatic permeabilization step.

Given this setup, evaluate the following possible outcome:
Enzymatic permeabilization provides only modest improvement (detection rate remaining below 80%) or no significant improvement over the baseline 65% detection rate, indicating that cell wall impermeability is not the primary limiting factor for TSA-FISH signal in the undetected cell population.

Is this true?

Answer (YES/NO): NO